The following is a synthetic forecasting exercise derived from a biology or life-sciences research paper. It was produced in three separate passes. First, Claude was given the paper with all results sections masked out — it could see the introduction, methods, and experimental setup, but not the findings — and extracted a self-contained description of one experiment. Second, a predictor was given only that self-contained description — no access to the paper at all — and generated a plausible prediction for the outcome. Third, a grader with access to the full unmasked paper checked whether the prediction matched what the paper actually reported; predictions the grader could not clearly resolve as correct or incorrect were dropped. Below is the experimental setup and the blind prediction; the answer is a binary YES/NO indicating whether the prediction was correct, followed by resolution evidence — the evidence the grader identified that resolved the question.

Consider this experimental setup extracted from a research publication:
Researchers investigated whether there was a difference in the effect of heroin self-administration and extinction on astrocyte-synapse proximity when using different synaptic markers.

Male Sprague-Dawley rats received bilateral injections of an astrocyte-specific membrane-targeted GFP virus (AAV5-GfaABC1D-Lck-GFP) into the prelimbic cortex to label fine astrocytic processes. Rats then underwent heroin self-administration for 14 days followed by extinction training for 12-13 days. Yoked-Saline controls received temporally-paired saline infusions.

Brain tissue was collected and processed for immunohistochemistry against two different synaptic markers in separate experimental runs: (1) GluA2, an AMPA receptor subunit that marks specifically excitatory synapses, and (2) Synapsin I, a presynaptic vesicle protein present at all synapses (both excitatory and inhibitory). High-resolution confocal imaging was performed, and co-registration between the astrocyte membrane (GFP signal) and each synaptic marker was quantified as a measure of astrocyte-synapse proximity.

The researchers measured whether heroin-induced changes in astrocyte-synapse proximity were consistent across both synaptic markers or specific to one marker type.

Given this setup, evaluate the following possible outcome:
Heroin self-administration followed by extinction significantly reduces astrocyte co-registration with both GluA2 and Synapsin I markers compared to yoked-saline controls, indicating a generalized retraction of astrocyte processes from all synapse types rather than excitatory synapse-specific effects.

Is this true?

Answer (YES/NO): NO